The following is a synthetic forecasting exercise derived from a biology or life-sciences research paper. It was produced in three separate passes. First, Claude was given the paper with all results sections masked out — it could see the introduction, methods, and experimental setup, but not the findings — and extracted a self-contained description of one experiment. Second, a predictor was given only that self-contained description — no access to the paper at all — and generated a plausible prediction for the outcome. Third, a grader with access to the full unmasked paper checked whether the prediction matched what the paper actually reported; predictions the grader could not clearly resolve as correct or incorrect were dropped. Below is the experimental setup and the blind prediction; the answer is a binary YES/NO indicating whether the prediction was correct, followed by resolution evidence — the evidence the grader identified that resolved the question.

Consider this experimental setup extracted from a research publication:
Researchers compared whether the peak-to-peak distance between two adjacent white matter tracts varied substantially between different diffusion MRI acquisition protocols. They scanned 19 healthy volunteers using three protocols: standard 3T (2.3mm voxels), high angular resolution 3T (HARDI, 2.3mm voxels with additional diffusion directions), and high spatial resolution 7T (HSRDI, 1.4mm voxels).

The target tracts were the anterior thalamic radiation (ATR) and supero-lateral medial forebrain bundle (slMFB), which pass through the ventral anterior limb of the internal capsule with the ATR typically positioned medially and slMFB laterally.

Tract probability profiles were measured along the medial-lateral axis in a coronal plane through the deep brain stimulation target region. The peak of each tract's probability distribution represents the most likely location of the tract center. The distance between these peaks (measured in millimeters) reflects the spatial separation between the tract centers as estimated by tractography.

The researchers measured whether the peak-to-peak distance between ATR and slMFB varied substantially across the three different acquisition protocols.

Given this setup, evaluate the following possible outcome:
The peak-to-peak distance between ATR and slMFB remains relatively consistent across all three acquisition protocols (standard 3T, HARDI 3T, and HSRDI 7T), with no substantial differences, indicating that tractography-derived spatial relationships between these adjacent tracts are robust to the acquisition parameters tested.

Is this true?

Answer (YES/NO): YES